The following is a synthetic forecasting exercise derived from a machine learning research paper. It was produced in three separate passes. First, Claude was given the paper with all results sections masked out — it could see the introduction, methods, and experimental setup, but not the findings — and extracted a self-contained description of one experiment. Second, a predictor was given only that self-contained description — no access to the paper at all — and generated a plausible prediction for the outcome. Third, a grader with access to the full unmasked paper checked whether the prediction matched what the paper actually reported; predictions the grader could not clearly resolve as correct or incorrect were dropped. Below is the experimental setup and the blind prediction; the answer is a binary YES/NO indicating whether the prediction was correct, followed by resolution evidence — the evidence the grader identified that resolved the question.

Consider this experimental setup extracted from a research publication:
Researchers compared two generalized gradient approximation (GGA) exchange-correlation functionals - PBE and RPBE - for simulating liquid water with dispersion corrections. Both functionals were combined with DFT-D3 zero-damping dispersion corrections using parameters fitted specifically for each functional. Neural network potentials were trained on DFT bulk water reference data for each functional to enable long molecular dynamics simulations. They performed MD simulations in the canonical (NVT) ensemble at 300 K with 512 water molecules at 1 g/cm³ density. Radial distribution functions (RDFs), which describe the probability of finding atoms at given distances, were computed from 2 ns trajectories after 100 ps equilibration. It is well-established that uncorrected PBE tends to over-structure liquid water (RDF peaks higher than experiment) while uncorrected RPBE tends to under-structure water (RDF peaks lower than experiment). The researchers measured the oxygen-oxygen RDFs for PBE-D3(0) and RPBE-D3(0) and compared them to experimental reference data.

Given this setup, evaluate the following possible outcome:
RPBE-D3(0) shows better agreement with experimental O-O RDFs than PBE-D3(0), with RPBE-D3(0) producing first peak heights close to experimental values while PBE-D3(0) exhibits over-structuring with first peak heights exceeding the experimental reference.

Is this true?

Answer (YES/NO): YES